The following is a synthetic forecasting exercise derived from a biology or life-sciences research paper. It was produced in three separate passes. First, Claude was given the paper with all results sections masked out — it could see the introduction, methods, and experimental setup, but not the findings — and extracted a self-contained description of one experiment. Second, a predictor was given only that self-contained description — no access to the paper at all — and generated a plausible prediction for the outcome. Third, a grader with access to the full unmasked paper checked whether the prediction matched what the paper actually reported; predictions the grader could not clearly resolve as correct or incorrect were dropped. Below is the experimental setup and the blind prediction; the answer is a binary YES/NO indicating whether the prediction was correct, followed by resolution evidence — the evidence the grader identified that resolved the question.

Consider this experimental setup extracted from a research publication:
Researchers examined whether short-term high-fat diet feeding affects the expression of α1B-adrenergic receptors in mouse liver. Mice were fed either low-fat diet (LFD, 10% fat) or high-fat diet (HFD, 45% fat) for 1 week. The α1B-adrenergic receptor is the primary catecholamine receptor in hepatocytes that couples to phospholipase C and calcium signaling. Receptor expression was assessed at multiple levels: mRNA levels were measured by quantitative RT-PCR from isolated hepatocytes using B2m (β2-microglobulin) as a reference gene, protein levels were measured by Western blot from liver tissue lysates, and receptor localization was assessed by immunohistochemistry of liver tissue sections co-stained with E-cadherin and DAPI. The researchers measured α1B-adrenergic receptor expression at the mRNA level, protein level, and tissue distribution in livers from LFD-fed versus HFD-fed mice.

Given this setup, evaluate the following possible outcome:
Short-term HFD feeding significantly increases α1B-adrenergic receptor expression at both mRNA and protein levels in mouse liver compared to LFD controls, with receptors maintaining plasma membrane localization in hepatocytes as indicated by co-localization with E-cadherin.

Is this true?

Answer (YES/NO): NO